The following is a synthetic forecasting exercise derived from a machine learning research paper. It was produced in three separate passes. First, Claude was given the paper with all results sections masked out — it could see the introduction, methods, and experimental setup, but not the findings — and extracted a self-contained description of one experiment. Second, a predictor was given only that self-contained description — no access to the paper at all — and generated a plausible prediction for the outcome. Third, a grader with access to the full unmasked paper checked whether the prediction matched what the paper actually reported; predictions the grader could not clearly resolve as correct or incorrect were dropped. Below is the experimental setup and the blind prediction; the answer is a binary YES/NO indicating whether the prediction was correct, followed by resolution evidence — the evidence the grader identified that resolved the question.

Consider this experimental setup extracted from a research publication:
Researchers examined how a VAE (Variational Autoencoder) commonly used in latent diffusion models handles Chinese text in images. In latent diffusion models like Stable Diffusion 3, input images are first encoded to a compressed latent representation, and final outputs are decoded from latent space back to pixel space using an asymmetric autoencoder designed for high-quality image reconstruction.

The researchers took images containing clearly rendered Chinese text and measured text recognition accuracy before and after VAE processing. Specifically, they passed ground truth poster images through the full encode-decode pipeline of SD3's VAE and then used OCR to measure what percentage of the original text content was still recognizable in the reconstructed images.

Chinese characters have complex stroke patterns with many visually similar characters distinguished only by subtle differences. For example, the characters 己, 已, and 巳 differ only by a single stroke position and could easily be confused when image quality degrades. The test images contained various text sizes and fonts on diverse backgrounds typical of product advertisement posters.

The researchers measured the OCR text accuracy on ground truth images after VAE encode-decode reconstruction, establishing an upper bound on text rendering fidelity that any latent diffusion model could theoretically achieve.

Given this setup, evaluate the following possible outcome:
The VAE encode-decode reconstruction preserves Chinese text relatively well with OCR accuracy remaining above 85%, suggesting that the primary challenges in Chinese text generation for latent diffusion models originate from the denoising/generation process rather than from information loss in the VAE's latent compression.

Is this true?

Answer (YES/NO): YES